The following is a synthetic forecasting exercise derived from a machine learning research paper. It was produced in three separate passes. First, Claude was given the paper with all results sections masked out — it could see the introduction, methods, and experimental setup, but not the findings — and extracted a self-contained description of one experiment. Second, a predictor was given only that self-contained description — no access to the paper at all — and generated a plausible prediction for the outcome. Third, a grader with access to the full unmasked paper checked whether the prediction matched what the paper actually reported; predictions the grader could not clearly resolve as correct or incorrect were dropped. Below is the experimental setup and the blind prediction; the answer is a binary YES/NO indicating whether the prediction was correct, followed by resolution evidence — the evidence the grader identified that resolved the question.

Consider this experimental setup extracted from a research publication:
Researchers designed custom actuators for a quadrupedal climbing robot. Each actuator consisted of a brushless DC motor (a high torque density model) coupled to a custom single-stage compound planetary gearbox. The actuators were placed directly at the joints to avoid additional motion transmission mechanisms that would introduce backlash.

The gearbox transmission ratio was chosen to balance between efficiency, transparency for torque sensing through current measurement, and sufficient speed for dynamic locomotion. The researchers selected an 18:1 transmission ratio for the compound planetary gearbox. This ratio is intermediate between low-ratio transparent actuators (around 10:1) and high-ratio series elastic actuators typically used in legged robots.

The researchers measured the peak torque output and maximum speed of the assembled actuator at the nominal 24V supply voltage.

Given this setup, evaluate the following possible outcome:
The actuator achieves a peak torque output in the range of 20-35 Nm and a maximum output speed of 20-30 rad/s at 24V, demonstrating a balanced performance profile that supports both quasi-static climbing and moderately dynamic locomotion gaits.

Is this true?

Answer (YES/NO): NO